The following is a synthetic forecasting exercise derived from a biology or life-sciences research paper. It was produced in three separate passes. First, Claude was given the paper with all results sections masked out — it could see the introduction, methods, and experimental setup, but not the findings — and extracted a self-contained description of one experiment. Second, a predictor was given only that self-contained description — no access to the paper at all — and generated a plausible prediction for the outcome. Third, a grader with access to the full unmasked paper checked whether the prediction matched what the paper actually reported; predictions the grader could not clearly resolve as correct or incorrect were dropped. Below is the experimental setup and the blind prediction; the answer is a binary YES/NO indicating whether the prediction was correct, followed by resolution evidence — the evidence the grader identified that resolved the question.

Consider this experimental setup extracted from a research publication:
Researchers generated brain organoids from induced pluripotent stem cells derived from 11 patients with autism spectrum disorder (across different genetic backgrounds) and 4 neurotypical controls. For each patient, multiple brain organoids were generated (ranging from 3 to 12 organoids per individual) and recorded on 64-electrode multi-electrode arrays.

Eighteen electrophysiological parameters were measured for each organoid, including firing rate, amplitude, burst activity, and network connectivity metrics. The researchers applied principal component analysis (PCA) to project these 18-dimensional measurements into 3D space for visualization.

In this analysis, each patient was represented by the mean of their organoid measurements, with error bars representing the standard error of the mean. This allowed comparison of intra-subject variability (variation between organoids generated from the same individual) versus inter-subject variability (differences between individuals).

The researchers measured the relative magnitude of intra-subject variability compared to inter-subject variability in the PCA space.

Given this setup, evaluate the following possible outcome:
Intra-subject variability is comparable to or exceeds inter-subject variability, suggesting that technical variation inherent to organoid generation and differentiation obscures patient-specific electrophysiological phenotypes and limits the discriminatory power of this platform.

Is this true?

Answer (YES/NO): NO